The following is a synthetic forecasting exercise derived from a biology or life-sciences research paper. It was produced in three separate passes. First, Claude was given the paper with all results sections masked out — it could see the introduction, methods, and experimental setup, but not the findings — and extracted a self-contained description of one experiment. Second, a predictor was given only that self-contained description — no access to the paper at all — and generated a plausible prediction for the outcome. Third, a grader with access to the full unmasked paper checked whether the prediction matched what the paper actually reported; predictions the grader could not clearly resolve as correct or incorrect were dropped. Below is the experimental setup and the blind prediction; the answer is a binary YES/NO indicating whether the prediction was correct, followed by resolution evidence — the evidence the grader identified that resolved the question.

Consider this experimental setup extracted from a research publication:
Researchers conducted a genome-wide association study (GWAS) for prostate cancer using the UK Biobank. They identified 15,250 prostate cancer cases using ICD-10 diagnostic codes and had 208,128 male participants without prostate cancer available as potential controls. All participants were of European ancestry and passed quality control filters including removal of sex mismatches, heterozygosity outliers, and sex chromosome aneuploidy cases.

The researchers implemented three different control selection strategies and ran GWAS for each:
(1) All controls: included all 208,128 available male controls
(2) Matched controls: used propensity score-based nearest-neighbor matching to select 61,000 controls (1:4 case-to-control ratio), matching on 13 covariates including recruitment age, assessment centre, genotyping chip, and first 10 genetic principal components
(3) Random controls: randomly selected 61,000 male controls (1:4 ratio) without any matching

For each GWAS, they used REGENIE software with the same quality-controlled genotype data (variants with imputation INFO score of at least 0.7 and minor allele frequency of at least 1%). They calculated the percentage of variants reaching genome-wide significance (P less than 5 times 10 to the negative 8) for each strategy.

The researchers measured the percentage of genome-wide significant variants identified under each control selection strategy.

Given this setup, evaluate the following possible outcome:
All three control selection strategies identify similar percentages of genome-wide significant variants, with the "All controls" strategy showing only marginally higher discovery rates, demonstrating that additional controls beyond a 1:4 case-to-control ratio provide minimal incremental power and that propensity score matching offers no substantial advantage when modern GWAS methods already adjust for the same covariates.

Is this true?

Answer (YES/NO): NO